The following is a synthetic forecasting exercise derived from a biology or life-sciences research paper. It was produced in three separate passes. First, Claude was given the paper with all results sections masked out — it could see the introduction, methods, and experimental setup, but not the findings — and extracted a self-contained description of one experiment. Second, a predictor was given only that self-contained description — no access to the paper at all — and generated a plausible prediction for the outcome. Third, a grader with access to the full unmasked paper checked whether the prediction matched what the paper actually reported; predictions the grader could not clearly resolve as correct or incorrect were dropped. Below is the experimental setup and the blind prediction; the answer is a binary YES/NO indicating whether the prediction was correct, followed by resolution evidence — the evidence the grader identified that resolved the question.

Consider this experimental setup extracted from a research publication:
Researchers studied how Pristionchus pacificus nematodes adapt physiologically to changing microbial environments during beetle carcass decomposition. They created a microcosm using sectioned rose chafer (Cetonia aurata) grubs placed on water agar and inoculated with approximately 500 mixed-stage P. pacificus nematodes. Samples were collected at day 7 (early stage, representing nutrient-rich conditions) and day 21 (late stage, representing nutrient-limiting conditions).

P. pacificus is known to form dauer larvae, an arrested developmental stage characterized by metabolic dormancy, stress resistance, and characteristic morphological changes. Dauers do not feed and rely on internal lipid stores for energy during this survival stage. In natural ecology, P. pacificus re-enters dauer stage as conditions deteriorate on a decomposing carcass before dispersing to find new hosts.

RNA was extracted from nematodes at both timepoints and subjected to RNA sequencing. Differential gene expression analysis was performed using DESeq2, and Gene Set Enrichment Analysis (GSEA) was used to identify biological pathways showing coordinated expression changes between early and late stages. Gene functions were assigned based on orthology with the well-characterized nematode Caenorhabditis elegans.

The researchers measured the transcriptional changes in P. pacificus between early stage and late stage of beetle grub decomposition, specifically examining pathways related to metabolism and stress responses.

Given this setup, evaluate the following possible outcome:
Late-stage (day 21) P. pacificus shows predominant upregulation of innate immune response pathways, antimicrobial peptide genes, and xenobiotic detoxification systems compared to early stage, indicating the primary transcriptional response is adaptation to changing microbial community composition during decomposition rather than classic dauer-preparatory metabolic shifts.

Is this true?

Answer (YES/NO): NO